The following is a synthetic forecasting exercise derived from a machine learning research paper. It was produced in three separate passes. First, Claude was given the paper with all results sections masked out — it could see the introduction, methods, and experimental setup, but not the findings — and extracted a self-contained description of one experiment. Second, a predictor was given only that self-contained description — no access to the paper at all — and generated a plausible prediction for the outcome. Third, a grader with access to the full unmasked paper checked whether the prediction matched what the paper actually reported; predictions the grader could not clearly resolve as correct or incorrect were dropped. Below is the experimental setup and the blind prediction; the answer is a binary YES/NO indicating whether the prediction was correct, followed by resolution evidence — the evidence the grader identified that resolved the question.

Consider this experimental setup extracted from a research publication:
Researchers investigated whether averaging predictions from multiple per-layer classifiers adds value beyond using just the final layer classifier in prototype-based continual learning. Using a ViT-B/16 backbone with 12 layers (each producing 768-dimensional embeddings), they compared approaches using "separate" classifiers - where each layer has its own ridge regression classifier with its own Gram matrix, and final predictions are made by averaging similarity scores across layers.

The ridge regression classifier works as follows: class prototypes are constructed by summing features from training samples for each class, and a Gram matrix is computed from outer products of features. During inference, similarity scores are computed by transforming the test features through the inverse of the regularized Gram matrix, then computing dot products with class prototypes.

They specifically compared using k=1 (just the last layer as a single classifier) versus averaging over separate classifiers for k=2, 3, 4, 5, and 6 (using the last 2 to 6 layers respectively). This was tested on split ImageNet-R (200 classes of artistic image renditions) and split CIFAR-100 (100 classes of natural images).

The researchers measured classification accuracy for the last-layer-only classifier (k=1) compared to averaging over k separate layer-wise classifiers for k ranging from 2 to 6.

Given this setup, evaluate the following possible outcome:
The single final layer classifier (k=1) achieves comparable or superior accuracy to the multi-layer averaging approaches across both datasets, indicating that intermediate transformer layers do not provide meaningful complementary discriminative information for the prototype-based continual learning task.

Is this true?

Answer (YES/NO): NO